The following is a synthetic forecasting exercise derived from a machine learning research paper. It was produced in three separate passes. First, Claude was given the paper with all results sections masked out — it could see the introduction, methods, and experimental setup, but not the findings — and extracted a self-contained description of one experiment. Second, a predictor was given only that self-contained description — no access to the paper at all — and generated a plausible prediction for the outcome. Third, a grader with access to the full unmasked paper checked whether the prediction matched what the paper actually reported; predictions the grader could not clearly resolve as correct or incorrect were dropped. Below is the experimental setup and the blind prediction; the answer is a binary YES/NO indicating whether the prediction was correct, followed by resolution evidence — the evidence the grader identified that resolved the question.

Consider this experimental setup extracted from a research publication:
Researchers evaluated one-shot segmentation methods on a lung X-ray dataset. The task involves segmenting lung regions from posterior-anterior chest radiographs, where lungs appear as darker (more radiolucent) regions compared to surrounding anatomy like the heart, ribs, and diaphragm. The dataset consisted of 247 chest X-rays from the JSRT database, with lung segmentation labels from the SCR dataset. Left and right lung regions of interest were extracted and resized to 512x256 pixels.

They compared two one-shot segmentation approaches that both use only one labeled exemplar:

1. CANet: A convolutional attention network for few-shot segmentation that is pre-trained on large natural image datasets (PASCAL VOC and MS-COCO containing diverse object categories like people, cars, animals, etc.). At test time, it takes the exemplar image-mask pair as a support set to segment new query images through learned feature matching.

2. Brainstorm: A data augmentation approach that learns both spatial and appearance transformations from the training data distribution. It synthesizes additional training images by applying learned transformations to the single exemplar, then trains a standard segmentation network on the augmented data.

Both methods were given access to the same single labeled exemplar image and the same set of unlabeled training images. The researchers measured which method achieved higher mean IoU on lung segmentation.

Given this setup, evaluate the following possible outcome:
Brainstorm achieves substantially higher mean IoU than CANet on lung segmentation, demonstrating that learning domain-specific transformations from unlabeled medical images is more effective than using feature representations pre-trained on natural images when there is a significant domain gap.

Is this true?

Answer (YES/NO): YES